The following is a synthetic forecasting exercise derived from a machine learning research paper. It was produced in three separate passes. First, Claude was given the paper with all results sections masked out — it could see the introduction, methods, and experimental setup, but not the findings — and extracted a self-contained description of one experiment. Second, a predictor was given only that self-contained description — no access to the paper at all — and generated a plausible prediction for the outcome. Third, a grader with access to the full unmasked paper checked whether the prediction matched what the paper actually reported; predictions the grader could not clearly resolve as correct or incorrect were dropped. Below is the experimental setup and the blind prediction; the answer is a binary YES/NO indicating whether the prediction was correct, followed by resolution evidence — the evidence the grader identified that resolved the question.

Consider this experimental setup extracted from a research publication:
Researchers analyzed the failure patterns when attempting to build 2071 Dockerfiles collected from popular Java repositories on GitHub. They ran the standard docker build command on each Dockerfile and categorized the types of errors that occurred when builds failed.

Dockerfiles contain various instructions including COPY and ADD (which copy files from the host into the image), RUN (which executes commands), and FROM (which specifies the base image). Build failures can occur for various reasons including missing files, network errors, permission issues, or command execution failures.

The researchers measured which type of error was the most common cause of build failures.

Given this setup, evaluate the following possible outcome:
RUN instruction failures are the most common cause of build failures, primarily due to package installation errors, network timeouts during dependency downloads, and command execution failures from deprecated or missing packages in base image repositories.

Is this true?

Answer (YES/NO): NO